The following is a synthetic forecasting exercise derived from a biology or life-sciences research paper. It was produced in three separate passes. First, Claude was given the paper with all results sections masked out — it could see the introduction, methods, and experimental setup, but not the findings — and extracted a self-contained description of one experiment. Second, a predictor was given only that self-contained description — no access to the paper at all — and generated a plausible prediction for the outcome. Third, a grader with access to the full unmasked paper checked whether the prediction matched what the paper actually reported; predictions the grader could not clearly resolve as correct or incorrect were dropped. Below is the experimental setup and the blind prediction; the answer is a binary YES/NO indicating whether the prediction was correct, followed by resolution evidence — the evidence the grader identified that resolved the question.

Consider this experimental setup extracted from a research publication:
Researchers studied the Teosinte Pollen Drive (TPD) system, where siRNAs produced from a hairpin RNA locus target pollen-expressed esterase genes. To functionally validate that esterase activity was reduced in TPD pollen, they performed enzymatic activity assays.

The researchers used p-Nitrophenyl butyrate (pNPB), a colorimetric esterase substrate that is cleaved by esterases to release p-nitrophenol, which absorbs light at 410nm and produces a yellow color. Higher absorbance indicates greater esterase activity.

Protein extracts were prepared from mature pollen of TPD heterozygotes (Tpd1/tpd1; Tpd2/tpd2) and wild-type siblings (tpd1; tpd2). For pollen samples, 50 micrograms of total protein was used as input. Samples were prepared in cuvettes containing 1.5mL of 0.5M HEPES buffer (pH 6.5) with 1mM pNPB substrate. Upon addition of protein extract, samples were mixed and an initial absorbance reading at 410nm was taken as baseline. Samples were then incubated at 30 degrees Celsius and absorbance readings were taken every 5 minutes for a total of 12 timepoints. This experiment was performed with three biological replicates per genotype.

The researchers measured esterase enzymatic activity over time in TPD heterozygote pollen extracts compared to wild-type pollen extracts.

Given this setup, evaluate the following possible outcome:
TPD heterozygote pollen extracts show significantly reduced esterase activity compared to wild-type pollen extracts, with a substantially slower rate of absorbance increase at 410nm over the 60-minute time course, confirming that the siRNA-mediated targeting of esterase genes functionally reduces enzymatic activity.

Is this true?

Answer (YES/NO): YES